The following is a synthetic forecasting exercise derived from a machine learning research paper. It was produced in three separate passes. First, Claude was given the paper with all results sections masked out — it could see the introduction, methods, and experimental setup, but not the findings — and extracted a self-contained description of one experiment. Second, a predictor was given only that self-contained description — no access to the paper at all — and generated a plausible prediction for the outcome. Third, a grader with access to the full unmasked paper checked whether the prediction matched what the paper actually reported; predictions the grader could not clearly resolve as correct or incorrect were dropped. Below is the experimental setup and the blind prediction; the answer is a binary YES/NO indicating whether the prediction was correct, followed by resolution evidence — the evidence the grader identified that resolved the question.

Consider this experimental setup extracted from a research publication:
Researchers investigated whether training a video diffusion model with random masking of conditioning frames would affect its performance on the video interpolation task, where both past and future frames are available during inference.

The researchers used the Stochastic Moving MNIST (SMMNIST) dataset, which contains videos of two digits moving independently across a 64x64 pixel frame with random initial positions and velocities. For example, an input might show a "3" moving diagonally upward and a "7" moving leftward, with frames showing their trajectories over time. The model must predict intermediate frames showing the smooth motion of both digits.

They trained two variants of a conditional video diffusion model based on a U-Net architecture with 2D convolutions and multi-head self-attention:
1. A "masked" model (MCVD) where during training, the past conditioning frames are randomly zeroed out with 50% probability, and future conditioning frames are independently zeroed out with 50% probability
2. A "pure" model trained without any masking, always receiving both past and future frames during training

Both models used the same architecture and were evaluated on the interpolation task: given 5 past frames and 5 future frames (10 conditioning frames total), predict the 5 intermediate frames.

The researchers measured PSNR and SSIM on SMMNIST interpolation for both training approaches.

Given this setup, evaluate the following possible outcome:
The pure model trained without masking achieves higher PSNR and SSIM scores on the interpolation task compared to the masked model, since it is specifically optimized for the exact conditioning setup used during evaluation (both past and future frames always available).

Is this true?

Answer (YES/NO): NO